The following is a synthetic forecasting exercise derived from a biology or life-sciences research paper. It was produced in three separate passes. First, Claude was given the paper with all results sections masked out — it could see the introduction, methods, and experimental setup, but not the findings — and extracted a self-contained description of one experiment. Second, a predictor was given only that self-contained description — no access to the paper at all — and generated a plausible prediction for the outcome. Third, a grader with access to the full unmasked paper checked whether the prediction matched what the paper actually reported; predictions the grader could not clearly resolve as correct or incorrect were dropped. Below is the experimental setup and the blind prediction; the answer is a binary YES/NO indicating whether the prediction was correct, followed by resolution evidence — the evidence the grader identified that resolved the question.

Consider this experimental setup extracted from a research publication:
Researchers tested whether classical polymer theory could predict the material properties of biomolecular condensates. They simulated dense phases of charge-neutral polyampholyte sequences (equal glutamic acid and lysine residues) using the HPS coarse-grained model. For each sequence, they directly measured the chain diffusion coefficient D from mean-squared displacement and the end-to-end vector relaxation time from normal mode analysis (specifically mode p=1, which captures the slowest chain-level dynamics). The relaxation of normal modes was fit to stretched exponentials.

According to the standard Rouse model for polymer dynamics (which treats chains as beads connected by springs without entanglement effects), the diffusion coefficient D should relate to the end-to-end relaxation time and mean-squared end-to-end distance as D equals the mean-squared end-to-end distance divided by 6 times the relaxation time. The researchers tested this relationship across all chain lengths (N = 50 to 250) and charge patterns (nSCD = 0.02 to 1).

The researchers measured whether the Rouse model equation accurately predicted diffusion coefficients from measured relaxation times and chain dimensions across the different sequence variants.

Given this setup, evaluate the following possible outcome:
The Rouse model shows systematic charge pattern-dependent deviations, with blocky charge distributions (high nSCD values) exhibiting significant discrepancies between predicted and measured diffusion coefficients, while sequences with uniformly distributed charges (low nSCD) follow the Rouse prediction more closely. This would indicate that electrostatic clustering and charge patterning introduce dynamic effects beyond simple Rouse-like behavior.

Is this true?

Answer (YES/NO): NO